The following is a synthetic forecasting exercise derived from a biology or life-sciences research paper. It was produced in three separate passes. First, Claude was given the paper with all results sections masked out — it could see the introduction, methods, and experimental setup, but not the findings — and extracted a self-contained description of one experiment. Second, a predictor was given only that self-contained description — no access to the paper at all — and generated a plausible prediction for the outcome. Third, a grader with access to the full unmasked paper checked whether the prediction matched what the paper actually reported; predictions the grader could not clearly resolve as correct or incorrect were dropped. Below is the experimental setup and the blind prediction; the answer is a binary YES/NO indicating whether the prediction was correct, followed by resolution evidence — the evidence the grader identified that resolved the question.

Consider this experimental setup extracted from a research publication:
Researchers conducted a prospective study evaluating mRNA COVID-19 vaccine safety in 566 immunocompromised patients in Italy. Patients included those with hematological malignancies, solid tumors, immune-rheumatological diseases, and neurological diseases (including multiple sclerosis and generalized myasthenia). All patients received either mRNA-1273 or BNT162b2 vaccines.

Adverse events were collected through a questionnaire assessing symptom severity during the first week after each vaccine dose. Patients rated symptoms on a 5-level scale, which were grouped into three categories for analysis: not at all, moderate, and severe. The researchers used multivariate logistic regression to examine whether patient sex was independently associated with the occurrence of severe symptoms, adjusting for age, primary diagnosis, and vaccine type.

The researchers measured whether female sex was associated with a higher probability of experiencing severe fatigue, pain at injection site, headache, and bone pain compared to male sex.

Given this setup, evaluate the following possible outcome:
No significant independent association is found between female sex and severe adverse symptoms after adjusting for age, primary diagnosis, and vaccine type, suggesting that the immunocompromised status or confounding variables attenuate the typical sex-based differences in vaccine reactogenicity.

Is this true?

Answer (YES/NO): NO